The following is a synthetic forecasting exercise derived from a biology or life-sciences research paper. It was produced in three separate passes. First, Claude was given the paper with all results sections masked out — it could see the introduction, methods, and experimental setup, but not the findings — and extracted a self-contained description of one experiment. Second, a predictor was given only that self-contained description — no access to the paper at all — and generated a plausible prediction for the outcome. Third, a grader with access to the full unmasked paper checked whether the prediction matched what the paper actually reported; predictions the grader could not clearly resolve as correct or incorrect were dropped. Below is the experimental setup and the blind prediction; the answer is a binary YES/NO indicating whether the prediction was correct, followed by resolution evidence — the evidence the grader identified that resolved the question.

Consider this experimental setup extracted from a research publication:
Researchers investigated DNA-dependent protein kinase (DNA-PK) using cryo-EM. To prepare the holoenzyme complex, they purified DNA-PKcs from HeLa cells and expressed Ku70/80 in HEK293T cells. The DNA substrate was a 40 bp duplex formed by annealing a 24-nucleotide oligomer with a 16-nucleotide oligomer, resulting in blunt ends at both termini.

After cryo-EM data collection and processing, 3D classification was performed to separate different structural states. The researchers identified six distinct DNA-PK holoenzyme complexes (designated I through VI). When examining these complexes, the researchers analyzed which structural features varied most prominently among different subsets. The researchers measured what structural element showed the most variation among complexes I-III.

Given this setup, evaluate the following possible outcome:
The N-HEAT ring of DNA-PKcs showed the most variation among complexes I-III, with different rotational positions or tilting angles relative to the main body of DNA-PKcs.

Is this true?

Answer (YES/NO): NO